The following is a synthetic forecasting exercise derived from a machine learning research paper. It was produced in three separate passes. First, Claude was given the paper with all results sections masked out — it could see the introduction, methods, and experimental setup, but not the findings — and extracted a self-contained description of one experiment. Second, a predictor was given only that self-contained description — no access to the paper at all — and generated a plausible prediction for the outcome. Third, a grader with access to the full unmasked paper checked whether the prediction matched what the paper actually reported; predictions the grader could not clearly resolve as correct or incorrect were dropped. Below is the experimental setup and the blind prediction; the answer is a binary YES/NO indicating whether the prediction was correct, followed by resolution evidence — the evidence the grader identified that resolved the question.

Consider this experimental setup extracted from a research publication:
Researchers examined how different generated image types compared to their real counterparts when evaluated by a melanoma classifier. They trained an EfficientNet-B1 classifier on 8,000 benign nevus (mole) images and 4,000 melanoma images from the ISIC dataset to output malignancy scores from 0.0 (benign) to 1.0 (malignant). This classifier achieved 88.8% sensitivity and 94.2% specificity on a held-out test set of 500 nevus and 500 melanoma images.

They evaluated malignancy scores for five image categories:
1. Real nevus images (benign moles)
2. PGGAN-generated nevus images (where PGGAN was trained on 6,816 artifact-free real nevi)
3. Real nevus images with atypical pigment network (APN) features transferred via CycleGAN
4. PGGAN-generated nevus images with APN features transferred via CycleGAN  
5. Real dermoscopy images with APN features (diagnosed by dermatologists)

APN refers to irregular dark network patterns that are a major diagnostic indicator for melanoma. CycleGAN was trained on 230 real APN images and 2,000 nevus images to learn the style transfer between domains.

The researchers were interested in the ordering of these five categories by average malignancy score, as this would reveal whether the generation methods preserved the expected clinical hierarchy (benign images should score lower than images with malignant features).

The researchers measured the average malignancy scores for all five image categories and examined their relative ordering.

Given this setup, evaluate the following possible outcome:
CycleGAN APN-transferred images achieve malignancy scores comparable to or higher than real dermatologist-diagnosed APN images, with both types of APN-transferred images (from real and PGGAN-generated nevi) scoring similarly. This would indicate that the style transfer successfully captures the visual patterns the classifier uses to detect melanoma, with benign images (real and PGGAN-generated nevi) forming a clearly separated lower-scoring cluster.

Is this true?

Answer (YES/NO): NO